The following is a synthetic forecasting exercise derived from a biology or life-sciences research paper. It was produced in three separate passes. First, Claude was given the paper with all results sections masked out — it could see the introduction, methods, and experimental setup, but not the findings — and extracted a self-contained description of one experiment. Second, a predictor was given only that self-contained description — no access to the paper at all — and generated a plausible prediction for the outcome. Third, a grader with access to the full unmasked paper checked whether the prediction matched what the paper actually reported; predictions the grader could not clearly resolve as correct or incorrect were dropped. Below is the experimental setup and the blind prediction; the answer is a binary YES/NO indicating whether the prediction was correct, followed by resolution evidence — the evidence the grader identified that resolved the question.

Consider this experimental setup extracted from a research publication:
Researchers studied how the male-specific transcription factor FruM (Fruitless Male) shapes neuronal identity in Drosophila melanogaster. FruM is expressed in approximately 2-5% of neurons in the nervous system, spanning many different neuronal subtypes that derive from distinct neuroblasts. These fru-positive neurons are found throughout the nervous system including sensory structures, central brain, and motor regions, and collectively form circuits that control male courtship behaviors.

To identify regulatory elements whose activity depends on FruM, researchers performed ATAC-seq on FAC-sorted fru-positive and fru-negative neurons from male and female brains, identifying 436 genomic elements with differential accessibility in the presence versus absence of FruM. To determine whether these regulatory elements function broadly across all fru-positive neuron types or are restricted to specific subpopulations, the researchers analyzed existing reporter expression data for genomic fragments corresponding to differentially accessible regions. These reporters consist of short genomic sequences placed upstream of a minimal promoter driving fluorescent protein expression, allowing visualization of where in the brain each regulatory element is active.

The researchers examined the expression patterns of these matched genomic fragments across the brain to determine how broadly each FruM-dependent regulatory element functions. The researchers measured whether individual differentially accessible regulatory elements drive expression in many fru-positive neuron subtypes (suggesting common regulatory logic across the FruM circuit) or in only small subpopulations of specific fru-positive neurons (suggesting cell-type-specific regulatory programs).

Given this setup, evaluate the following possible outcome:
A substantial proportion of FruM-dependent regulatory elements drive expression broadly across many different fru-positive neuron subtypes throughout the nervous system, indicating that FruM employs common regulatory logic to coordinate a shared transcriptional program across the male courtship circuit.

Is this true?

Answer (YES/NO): NO